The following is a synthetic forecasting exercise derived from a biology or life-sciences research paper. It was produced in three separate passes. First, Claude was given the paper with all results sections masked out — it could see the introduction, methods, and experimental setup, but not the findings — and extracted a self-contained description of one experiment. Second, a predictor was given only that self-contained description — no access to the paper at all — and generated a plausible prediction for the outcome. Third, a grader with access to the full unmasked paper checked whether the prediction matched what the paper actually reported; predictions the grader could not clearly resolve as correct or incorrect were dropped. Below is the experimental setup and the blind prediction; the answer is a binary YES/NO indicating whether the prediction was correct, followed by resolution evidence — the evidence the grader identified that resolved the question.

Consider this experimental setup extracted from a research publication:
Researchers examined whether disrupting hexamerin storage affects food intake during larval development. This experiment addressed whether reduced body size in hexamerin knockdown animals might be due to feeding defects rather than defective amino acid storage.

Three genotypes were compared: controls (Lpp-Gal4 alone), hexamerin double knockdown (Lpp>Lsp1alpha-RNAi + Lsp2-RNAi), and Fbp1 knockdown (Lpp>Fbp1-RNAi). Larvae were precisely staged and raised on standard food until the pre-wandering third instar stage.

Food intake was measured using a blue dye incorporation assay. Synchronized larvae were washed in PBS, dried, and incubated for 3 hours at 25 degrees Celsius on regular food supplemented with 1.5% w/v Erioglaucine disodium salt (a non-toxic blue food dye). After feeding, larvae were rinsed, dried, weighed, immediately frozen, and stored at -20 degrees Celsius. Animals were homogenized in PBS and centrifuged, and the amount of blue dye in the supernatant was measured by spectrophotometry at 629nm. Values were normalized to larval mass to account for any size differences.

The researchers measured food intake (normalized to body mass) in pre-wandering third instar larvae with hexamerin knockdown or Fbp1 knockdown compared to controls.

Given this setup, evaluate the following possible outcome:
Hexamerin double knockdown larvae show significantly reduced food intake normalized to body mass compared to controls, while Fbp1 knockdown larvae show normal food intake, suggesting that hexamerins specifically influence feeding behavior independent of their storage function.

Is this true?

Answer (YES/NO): NO